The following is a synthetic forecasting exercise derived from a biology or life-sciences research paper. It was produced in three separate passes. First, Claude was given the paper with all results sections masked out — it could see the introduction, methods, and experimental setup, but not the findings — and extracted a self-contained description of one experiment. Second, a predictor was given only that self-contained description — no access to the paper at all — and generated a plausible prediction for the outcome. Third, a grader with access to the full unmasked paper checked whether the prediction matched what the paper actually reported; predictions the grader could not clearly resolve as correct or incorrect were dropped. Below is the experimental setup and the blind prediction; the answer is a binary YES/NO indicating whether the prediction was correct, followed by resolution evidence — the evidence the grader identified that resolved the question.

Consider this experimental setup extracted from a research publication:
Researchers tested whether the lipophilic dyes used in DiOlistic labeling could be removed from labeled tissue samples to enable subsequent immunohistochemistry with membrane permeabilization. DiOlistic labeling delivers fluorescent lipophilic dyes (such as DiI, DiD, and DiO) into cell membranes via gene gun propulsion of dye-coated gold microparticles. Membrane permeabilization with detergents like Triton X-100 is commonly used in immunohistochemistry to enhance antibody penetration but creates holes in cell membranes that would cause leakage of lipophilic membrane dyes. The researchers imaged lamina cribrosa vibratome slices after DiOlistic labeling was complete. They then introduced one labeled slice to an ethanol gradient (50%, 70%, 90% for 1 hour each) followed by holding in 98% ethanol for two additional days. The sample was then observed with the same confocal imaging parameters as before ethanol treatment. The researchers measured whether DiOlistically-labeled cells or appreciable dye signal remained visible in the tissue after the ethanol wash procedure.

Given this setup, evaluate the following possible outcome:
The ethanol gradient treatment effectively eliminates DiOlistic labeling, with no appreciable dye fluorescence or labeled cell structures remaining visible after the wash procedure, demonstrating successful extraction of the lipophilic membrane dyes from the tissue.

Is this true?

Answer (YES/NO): YES